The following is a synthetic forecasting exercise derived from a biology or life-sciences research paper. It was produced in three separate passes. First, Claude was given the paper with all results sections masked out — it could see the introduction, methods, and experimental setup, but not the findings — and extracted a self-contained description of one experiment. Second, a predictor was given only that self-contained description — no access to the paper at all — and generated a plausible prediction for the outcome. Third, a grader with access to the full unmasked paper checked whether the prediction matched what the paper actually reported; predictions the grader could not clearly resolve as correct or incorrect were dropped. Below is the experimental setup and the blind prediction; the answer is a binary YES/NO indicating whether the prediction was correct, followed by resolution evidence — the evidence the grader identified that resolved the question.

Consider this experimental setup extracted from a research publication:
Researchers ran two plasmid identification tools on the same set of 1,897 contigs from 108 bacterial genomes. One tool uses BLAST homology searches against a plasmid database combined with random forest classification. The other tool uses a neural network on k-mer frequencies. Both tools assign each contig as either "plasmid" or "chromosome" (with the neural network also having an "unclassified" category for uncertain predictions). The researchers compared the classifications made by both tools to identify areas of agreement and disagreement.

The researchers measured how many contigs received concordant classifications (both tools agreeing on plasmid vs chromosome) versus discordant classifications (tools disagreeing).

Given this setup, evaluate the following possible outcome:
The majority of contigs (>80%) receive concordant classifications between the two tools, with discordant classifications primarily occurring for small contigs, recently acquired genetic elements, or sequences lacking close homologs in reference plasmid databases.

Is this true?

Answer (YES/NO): NO